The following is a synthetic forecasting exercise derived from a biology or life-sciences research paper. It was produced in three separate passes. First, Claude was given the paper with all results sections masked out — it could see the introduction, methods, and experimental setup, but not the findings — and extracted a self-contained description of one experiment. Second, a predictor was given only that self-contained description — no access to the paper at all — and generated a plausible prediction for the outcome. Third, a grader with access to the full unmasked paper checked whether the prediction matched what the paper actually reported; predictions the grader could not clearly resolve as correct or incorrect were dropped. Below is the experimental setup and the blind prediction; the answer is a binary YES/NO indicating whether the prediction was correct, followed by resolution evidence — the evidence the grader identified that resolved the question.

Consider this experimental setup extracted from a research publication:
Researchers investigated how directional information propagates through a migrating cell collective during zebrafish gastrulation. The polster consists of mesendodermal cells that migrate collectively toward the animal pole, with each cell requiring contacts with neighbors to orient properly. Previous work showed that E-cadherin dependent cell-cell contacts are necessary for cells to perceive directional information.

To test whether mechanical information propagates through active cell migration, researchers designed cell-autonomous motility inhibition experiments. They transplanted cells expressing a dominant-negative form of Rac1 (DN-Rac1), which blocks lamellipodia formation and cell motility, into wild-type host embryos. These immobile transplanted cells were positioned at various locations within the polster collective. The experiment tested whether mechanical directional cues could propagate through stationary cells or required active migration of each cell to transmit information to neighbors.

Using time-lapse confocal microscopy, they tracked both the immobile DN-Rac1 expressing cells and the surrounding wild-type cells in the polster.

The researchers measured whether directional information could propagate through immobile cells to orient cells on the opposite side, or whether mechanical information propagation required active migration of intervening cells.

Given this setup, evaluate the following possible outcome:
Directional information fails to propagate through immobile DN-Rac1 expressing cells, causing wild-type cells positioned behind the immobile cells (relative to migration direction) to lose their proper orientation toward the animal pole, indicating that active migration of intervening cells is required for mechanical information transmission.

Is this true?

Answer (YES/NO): NO